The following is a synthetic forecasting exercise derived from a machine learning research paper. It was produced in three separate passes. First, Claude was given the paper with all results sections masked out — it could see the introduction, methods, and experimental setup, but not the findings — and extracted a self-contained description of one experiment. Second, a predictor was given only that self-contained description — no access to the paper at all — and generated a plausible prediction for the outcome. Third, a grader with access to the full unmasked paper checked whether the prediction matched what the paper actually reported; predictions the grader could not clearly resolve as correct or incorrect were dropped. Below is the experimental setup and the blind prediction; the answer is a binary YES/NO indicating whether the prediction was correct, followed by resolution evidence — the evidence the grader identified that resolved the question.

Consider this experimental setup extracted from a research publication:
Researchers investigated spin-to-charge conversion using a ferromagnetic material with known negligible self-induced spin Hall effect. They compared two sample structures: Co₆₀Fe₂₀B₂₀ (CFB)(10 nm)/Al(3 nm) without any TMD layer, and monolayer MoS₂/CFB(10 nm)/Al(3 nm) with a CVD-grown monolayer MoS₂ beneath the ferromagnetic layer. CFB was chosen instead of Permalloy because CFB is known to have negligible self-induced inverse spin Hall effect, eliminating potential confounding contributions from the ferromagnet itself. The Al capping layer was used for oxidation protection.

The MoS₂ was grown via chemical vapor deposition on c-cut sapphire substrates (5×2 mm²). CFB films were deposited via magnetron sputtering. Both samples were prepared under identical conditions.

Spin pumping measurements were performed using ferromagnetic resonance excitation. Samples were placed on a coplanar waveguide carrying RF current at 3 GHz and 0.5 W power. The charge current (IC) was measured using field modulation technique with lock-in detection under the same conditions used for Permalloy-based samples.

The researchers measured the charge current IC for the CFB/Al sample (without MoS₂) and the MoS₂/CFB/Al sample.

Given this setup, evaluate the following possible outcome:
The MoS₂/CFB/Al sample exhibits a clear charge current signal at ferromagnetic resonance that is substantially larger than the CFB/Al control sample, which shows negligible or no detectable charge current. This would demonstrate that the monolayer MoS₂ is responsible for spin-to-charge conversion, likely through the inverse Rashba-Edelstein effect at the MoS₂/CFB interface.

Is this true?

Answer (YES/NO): YES